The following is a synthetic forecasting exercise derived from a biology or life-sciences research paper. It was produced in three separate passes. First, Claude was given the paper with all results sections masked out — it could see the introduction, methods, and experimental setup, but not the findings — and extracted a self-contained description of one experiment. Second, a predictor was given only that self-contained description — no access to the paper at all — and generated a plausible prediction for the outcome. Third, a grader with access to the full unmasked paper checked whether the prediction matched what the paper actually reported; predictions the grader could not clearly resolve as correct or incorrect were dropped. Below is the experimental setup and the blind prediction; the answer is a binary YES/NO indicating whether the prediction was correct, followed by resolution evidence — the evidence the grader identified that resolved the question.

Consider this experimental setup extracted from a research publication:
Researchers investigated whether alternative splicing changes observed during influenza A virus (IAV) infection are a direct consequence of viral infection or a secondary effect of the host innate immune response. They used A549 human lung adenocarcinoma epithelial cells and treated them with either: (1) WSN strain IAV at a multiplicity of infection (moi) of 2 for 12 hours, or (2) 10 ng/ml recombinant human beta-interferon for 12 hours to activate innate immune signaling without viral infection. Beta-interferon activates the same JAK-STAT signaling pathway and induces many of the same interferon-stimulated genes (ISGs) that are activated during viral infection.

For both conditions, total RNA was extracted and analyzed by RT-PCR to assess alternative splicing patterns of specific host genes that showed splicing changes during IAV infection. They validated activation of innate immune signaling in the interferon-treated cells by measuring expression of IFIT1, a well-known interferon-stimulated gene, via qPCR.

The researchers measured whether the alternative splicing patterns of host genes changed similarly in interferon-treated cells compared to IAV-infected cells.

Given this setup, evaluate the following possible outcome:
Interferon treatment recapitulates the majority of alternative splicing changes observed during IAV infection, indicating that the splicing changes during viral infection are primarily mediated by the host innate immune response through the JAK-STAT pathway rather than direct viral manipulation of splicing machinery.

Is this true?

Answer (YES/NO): NO